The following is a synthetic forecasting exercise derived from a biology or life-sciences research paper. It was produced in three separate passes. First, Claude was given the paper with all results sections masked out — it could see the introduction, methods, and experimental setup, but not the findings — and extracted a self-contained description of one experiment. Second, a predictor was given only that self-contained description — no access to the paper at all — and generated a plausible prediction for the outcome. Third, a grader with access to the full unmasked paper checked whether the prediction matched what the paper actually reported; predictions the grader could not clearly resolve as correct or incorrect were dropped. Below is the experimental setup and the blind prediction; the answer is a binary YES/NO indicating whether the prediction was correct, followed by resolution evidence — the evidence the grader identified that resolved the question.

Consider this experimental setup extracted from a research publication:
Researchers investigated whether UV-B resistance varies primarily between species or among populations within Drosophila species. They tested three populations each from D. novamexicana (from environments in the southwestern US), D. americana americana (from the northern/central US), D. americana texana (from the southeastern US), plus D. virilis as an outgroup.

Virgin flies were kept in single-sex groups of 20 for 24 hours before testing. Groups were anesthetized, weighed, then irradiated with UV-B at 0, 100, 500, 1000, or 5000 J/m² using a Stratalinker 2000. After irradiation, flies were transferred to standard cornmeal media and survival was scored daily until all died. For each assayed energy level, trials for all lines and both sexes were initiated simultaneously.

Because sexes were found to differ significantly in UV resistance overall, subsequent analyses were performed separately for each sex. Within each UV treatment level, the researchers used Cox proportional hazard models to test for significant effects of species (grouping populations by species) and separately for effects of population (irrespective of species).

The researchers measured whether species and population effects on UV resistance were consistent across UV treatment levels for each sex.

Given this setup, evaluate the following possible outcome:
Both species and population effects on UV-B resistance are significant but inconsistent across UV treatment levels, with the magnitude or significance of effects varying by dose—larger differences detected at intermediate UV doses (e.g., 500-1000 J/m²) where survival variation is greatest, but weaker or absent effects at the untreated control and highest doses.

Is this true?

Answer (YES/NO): NO